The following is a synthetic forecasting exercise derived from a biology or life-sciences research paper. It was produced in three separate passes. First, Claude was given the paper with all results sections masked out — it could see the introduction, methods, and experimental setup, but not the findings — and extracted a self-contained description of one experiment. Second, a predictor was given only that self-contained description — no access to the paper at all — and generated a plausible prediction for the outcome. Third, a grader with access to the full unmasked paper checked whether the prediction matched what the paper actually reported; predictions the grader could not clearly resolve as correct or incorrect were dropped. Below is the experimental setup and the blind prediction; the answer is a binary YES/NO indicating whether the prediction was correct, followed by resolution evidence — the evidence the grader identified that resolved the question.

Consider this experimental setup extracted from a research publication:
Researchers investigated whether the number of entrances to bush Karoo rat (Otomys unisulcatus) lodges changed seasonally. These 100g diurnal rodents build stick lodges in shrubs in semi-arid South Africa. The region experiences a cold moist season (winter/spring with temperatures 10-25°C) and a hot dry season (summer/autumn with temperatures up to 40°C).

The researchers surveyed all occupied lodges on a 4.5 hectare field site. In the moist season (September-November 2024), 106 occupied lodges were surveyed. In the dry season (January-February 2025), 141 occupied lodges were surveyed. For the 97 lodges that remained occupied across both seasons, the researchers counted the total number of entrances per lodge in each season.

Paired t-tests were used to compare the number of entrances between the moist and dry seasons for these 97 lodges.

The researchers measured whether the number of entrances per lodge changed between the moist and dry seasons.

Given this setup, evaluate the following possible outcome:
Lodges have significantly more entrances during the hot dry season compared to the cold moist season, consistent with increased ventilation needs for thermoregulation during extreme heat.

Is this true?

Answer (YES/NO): NO